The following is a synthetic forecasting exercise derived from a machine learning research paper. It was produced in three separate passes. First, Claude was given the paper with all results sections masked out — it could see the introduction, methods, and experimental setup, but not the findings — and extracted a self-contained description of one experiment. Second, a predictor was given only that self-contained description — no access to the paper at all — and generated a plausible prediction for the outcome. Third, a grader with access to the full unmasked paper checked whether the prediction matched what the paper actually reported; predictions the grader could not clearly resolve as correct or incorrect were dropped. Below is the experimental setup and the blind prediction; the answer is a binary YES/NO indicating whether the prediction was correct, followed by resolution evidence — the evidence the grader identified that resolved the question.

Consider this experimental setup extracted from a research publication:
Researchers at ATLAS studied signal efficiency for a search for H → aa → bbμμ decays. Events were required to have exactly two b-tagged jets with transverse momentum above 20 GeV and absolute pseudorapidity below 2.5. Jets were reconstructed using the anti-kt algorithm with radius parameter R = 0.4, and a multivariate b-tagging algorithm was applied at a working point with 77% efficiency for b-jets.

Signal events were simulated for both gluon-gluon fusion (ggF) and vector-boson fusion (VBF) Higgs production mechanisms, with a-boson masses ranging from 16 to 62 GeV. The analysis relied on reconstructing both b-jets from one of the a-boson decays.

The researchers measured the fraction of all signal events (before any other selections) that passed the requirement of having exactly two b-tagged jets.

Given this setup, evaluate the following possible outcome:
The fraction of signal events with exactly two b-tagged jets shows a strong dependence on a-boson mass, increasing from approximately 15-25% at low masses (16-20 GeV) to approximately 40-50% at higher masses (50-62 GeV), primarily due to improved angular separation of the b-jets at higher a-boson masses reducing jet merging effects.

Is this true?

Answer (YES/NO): NO